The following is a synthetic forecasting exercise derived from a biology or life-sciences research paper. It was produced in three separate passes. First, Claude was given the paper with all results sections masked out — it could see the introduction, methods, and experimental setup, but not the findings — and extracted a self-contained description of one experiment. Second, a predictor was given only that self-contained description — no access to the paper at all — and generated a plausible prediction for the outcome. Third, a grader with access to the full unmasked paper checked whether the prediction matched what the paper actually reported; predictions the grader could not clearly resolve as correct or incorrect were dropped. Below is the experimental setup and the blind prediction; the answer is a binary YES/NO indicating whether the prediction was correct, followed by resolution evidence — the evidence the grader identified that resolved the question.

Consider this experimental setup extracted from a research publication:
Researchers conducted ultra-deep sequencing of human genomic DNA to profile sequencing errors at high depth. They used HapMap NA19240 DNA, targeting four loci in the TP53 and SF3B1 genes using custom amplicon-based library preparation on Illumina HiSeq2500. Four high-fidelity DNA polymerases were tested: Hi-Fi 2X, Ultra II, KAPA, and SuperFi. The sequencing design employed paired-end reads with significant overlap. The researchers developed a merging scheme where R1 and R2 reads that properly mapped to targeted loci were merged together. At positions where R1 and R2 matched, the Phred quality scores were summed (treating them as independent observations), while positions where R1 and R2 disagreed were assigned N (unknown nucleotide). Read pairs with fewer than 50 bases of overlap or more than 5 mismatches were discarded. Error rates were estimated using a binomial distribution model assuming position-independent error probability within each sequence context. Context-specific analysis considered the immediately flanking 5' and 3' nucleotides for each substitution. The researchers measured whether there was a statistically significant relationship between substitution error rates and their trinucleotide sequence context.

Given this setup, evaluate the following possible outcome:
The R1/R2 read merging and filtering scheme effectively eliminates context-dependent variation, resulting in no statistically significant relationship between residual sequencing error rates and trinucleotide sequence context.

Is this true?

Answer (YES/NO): NO